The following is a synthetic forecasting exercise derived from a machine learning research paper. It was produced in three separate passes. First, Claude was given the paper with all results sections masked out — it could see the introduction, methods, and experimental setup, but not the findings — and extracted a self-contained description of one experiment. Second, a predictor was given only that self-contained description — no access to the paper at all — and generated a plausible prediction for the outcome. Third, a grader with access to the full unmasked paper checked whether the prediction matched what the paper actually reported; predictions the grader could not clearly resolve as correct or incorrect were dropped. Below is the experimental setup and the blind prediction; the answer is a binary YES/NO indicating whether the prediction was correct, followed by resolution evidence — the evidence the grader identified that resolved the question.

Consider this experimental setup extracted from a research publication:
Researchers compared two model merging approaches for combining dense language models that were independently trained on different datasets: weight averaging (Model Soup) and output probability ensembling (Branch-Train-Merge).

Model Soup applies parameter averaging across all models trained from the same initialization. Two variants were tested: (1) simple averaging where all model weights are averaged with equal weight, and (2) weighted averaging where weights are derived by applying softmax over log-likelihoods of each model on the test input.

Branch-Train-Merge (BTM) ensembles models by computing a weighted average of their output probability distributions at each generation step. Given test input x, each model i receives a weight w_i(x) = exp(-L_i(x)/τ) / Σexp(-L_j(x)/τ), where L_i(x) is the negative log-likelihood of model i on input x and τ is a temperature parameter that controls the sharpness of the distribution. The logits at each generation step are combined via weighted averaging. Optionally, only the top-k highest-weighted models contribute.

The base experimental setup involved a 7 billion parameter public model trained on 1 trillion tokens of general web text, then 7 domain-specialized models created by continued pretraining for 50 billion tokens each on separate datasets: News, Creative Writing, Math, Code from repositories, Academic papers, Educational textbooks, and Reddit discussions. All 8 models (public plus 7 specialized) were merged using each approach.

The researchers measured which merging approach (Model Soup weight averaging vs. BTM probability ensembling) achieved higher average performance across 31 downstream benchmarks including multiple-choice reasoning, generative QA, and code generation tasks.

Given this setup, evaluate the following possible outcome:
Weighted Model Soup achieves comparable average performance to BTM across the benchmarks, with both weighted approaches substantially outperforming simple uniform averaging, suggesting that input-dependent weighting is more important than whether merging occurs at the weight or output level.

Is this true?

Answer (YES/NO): NO